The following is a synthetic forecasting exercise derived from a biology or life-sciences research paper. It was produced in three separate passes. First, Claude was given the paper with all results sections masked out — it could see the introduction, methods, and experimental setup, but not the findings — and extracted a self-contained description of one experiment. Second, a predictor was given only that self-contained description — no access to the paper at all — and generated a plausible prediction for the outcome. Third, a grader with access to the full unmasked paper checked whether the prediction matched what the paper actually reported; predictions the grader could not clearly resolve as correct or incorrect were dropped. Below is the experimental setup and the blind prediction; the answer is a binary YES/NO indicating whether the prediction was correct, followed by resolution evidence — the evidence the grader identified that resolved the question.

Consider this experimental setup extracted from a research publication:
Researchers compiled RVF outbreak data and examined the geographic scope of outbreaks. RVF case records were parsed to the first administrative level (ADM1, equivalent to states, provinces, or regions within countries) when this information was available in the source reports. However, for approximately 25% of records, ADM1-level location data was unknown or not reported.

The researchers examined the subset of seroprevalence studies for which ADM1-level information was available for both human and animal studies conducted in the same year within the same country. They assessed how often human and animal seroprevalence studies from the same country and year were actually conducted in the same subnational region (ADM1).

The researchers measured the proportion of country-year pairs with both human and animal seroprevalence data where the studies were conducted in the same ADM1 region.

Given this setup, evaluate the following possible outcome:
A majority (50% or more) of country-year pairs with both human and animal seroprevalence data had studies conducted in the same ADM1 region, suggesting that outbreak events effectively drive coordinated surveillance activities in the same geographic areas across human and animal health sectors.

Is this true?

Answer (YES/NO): NO